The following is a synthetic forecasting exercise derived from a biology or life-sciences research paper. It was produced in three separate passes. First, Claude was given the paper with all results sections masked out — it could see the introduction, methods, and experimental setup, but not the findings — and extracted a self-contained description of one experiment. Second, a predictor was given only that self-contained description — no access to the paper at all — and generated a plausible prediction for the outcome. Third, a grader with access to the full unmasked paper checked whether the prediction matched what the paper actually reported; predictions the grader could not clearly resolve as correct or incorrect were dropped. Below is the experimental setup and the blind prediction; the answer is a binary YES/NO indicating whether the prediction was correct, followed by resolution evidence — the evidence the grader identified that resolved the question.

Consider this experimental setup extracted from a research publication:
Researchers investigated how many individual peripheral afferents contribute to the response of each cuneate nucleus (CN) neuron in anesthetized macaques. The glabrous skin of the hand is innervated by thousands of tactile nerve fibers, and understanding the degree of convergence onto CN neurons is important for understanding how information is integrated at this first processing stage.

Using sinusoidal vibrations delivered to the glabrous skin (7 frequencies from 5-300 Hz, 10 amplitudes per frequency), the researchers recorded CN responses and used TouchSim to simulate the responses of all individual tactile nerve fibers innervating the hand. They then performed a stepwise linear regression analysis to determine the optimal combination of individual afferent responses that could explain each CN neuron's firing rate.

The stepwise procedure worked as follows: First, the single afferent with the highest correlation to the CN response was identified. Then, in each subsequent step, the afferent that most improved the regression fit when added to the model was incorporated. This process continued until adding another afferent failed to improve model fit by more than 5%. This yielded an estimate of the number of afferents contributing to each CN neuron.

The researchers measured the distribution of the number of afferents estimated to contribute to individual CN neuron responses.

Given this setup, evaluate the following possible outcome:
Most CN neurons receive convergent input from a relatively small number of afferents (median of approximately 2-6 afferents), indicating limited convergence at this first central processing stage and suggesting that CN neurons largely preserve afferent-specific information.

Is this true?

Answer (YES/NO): NO